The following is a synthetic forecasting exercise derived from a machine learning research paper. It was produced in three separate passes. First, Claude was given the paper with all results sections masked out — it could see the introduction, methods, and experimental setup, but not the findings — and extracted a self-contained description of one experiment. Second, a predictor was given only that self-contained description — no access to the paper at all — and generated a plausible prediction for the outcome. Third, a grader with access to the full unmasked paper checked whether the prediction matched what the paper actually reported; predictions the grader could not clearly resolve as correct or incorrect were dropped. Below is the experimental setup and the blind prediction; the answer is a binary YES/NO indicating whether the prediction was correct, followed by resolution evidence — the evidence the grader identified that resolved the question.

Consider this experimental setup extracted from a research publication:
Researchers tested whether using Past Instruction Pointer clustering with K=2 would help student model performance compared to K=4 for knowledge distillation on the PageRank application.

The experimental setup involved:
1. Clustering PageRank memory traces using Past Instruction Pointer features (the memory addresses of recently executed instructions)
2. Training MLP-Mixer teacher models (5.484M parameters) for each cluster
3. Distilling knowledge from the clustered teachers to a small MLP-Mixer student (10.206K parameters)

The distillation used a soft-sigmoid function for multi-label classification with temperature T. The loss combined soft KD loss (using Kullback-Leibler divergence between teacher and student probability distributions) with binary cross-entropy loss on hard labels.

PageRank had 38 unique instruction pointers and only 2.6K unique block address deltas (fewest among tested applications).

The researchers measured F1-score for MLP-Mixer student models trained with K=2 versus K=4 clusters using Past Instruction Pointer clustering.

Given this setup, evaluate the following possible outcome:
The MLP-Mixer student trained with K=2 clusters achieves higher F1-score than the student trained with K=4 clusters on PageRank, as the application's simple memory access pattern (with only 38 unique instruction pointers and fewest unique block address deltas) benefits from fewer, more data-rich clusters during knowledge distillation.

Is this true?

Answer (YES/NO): YES